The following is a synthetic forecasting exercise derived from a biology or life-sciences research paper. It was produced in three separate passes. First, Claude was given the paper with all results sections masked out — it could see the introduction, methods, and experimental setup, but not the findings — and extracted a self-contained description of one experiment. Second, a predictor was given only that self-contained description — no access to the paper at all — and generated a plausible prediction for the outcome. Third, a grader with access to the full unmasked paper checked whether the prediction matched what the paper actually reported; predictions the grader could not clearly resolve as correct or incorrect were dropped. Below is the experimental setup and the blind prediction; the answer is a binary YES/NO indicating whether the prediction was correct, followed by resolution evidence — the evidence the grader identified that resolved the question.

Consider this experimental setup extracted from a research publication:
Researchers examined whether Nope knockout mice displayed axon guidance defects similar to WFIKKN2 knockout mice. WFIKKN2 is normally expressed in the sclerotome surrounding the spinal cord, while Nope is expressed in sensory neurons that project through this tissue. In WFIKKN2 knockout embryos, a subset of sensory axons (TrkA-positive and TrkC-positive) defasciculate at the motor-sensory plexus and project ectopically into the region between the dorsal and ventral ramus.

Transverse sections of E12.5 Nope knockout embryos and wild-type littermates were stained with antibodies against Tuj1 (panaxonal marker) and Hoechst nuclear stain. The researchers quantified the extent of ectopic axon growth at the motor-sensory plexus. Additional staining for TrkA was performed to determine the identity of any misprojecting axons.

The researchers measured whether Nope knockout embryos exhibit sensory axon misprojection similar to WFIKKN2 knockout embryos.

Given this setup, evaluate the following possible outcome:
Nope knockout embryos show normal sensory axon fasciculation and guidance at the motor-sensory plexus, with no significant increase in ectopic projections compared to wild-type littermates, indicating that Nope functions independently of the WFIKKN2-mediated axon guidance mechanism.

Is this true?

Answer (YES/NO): NO